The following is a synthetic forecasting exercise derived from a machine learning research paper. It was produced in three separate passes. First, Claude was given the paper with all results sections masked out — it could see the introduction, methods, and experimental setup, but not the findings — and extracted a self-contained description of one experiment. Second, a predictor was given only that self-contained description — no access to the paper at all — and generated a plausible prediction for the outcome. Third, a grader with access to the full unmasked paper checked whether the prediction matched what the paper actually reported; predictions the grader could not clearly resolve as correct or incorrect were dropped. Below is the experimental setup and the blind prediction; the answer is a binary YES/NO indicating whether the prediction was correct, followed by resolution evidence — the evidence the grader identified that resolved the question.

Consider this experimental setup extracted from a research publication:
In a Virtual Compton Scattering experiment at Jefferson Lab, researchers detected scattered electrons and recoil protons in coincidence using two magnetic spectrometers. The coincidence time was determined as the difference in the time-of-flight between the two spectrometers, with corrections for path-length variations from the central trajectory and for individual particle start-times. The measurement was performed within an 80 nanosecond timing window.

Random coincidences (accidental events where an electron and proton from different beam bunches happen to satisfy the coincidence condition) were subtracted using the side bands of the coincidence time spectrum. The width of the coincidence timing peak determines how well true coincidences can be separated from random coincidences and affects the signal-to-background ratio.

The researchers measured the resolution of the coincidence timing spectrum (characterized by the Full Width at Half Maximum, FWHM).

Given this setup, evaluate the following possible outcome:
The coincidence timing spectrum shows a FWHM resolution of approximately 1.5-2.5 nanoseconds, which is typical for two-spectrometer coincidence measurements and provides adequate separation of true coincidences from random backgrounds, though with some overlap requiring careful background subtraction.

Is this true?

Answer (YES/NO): NO